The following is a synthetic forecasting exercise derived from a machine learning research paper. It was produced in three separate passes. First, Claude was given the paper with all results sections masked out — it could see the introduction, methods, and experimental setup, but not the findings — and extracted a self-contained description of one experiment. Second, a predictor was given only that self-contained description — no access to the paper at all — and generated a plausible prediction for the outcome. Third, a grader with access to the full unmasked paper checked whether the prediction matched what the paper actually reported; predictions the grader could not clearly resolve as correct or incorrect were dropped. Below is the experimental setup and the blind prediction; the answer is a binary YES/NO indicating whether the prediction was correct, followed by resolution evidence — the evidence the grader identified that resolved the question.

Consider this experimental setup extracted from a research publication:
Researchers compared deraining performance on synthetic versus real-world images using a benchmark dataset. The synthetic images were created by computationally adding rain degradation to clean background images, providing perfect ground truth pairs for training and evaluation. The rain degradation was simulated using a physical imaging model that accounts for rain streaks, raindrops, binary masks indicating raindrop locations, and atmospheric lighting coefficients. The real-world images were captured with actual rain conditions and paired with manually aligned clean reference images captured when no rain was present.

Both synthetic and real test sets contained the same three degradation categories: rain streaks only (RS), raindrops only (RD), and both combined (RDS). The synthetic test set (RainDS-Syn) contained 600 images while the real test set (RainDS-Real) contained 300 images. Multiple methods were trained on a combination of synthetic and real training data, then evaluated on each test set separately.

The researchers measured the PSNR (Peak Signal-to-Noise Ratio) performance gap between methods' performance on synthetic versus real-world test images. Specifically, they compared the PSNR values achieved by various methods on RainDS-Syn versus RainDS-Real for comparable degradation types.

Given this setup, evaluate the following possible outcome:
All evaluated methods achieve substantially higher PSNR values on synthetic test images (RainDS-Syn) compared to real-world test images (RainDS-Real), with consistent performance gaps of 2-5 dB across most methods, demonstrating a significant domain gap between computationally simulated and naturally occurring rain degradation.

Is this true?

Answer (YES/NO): NO